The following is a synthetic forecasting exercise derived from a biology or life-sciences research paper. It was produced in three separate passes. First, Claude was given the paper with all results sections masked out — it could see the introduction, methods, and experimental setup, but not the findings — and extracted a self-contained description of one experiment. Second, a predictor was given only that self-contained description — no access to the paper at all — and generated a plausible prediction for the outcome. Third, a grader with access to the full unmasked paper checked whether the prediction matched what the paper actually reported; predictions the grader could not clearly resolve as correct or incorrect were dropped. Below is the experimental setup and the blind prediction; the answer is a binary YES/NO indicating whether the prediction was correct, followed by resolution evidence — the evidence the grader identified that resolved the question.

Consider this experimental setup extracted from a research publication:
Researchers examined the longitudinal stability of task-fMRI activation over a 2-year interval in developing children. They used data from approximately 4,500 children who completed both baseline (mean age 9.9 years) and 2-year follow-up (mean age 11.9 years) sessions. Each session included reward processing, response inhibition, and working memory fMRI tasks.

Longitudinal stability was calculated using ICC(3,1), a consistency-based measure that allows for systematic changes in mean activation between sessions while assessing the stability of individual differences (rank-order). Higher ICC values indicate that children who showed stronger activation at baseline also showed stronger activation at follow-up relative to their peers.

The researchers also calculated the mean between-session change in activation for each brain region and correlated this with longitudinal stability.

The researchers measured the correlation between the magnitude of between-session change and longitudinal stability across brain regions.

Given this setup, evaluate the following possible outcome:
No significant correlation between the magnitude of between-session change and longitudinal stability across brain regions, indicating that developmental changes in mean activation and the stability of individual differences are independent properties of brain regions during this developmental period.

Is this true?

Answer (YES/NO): NO